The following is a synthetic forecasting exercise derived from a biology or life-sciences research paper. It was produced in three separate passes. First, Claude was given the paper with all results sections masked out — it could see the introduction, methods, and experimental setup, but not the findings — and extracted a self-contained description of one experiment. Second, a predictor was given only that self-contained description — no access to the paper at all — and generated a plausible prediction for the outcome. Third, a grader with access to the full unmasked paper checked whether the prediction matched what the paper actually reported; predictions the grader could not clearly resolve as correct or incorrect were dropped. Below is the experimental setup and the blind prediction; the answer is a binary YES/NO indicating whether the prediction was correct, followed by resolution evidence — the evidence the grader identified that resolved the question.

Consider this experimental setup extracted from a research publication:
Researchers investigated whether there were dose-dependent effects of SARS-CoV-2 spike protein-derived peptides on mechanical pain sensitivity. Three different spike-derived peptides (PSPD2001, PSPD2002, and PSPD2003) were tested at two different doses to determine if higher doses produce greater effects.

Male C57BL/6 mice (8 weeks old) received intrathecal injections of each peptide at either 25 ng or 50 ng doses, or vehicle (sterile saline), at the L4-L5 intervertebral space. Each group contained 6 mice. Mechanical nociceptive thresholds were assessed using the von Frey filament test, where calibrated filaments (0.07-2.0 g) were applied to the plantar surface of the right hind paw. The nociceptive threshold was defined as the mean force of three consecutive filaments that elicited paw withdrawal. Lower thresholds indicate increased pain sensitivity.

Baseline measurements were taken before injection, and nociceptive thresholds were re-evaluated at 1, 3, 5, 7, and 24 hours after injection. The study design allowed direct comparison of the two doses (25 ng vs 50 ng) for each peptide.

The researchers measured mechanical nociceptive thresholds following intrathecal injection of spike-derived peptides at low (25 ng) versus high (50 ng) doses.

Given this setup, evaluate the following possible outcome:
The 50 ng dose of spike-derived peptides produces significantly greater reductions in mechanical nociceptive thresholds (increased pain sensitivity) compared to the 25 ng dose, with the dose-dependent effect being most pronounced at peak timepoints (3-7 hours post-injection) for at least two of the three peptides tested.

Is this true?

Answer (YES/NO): NO